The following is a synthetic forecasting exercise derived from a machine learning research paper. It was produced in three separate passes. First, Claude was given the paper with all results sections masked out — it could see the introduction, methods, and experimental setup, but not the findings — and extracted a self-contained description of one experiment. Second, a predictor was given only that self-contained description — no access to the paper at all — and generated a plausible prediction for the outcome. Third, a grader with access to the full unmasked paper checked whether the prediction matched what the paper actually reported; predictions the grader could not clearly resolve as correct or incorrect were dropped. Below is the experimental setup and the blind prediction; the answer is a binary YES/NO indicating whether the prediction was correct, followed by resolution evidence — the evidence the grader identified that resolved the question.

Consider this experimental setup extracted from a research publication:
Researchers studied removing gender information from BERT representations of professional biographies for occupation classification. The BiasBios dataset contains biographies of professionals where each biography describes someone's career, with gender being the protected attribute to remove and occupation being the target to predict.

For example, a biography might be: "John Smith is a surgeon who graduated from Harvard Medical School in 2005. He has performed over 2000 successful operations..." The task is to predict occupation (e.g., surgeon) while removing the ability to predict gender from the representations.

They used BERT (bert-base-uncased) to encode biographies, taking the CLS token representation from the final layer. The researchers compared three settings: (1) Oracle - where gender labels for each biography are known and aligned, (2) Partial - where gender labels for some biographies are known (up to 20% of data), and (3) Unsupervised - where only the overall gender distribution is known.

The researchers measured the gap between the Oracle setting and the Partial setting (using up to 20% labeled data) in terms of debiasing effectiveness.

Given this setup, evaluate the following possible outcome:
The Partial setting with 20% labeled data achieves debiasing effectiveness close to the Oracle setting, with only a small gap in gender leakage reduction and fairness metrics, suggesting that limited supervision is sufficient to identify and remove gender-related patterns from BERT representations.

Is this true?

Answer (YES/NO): YES